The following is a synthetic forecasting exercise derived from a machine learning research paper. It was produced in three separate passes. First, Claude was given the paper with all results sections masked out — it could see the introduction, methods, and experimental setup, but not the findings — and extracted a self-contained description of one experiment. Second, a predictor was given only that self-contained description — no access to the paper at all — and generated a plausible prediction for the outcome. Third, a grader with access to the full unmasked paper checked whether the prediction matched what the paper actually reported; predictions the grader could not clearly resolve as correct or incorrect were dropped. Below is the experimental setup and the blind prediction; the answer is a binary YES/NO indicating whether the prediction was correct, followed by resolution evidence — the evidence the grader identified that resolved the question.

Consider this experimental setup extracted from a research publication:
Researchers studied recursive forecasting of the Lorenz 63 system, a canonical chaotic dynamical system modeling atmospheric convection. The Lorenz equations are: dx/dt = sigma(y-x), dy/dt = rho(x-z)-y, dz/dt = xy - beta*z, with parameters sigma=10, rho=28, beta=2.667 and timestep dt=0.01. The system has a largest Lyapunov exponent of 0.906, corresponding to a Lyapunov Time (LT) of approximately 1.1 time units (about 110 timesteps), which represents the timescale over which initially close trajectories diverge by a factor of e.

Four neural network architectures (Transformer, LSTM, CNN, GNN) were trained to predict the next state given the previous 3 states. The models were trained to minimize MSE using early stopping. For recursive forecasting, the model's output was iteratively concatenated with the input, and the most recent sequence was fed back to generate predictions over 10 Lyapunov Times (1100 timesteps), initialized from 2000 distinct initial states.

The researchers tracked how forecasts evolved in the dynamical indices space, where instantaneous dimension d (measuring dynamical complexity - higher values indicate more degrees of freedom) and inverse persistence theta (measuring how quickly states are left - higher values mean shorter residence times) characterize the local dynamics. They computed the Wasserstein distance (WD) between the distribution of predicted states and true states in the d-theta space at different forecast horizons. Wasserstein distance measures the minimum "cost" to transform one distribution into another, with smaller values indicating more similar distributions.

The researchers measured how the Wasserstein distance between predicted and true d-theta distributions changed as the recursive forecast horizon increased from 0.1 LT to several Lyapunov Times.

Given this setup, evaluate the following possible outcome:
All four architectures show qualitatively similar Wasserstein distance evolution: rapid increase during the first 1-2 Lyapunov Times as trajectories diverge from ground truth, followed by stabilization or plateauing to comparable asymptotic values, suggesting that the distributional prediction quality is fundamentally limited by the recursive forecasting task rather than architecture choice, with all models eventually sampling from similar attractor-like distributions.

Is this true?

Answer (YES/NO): NO